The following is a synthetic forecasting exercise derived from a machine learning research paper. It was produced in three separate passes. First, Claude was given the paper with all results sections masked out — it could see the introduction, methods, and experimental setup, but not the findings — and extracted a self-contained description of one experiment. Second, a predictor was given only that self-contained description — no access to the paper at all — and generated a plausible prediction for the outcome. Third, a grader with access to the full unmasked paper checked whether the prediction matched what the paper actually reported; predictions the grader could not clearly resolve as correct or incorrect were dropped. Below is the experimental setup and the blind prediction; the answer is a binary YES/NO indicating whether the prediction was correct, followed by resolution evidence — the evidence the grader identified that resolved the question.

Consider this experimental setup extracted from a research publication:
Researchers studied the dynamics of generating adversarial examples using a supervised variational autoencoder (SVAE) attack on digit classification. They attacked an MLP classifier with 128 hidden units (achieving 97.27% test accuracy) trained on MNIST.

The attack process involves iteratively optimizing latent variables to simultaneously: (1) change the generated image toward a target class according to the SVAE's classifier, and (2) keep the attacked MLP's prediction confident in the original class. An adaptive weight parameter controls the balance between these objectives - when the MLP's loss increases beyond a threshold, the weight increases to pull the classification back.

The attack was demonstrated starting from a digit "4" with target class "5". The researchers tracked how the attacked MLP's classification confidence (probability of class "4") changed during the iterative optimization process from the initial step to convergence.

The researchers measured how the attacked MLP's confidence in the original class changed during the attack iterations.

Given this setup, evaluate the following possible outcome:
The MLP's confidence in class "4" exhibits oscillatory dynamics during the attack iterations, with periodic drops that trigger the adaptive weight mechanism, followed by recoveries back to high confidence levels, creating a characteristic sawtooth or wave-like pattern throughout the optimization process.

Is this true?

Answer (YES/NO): NO